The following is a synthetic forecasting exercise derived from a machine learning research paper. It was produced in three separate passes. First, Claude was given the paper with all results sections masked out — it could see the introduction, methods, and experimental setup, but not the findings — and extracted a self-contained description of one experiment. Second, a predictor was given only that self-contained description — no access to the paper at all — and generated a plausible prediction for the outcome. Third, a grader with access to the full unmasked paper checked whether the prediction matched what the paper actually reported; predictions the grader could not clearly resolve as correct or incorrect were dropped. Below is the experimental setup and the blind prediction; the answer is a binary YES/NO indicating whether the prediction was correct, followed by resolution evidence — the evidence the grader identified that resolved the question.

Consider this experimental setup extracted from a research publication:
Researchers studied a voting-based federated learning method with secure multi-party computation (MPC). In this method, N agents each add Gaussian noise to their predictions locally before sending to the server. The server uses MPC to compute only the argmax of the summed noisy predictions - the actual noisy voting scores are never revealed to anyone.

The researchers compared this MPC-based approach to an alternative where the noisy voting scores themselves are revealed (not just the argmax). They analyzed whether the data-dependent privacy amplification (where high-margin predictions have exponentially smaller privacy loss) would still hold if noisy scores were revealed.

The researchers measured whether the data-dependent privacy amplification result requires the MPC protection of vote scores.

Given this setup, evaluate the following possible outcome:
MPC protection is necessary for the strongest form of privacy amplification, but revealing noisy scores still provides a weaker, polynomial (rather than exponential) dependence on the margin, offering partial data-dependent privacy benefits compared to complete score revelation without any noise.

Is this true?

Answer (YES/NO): NO